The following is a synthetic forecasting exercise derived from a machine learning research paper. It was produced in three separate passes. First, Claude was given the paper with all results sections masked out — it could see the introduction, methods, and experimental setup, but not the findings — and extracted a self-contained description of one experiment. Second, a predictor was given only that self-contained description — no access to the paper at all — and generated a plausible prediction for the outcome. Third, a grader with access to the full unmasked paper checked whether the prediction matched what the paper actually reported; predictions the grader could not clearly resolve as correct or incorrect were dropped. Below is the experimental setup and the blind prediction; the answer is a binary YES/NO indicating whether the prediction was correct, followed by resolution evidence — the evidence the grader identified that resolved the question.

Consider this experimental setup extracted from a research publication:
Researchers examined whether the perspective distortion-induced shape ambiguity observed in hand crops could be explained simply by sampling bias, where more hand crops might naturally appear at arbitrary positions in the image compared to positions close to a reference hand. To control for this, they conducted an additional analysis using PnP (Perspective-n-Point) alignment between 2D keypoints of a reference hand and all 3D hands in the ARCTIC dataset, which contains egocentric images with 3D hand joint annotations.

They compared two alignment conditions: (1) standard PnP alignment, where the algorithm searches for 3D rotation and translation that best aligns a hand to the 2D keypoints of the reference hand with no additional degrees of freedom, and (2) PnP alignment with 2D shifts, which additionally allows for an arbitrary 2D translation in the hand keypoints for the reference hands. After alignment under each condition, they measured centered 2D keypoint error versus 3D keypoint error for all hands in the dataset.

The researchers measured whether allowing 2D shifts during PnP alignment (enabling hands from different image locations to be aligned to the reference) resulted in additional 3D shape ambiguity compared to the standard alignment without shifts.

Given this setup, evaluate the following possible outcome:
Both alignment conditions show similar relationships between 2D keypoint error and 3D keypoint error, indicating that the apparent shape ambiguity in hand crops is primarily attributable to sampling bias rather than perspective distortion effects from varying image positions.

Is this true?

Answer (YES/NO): NO